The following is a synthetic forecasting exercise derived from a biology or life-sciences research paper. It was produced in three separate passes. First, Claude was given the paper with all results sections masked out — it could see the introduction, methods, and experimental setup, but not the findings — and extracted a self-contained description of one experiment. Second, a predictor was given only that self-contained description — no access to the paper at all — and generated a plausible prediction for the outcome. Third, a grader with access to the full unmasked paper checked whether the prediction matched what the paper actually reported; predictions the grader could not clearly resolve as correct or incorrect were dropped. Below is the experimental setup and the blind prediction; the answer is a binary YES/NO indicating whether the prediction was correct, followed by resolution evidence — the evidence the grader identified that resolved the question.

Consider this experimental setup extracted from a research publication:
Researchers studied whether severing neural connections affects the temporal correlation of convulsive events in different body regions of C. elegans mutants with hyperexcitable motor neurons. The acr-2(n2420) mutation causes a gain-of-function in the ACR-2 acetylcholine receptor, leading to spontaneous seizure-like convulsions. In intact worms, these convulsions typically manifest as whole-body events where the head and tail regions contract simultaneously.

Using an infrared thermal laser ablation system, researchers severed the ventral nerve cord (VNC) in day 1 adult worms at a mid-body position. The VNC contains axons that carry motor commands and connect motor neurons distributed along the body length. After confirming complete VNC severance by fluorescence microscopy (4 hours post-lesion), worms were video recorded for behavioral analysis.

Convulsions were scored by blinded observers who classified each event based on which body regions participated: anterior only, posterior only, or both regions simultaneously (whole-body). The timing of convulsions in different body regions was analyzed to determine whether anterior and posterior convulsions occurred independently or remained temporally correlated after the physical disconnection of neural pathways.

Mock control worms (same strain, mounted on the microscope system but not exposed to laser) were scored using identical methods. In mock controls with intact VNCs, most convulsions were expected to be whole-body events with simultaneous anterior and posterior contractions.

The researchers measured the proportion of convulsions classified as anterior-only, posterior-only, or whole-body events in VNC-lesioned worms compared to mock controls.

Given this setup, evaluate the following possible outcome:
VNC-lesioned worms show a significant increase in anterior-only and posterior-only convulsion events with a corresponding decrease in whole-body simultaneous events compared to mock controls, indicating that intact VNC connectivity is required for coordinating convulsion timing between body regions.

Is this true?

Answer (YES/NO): YES